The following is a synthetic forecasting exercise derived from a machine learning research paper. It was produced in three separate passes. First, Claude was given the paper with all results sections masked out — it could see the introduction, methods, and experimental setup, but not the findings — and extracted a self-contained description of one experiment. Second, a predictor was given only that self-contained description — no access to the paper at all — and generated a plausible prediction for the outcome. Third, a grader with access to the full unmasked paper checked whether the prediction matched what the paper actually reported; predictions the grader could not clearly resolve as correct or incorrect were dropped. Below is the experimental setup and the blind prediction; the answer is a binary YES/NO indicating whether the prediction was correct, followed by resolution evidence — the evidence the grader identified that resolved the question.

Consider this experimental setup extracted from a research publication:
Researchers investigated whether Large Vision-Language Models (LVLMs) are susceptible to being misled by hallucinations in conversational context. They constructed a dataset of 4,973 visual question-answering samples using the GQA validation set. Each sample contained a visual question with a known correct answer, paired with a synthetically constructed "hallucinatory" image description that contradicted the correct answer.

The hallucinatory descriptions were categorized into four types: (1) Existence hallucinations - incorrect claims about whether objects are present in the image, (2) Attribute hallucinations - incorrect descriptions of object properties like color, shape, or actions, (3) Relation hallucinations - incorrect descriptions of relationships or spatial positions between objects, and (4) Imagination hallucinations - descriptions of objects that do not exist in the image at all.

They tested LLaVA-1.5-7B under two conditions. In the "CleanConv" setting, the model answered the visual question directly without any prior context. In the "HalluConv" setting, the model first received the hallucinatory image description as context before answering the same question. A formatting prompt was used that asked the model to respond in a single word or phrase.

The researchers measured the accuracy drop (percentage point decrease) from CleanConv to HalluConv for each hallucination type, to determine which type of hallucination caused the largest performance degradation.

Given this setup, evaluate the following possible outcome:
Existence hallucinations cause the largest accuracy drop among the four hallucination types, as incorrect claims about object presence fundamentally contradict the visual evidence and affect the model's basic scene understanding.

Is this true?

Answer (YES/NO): NO